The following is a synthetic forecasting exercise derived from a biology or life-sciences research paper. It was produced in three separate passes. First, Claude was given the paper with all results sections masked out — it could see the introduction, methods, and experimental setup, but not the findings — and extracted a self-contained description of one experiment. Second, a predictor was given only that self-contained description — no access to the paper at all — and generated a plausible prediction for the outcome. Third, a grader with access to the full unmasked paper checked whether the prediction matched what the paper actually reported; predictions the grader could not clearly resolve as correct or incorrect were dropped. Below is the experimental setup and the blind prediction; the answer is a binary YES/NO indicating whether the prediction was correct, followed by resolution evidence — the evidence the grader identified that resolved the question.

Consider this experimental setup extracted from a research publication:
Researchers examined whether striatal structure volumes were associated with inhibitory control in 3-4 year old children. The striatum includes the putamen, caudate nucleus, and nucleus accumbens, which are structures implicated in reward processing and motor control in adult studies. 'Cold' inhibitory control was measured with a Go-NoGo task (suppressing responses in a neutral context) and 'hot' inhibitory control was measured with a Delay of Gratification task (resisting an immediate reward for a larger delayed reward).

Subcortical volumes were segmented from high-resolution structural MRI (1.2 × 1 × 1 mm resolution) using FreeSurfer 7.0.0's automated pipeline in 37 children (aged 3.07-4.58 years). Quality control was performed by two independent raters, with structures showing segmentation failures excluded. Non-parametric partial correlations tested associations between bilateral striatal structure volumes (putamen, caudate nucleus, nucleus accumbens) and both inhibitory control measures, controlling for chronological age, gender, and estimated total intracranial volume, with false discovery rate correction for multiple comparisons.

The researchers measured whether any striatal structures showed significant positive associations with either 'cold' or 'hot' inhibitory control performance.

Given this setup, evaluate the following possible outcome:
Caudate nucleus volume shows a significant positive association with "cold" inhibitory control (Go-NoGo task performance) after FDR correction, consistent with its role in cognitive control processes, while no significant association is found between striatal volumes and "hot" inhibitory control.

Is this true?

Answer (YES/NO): NO